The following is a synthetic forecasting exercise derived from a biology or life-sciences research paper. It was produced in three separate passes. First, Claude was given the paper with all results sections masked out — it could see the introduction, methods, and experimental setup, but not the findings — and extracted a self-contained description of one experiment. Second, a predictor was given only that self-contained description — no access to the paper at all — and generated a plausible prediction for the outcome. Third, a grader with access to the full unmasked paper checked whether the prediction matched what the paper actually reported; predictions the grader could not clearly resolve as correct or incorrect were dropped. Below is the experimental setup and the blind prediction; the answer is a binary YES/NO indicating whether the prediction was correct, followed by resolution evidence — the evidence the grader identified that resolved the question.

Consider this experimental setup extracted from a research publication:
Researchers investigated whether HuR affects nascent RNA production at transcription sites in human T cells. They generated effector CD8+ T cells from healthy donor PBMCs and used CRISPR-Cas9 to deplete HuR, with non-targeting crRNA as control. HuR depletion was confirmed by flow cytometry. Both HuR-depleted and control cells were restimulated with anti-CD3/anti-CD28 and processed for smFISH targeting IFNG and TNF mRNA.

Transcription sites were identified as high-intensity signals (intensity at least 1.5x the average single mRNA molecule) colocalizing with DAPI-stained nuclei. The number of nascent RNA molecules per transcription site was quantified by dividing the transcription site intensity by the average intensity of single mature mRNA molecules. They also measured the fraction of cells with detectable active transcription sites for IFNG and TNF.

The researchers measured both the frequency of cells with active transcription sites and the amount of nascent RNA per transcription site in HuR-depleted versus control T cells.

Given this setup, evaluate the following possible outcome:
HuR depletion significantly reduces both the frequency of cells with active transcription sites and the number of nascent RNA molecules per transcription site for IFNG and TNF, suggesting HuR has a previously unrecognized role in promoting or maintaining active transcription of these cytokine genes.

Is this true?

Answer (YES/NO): NO